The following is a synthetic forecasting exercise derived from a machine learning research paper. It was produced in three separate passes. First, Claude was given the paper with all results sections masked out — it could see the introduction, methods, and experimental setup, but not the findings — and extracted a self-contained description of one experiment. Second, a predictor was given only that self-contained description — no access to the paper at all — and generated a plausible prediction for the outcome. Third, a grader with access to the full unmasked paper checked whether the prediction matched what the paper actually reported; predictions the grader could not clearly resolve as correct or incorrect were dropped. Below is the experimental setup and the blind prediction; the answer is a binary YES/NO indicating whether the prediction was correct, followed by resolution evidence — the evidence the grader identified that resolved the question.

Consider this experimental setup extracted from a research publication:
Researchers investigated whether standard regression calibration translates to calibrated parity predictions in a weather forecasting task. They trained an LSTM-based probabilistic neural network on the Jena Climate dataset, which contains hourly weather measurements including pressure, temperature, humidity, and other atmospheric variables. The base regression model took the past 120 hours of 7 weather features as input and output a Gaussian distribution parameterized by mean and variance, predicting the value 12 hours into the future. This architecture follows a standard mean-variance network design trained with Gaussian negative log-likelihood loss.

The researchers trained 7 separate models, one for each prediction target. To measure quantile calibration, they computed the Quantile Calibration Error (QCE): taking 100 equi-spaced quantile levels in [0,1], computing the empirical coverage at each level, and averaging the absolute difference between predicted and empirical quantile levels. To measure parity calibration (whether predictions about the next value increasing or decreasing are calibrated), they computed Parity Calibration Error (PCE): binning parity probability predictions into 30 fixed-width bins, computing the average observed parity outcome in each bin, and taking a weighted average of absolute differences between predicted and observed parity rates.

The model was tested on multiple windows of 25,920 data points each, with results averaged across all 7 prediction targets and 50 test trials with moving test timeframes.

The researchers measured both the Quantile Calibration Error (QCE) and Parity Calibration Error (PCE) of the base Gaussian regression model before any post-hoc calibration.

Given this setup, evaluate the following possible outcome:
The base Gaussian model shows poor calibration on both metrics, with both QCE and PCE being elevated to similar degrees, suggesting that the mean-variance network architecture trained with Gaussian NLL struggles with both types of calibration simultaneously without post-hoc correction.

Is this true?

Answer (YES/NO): NO